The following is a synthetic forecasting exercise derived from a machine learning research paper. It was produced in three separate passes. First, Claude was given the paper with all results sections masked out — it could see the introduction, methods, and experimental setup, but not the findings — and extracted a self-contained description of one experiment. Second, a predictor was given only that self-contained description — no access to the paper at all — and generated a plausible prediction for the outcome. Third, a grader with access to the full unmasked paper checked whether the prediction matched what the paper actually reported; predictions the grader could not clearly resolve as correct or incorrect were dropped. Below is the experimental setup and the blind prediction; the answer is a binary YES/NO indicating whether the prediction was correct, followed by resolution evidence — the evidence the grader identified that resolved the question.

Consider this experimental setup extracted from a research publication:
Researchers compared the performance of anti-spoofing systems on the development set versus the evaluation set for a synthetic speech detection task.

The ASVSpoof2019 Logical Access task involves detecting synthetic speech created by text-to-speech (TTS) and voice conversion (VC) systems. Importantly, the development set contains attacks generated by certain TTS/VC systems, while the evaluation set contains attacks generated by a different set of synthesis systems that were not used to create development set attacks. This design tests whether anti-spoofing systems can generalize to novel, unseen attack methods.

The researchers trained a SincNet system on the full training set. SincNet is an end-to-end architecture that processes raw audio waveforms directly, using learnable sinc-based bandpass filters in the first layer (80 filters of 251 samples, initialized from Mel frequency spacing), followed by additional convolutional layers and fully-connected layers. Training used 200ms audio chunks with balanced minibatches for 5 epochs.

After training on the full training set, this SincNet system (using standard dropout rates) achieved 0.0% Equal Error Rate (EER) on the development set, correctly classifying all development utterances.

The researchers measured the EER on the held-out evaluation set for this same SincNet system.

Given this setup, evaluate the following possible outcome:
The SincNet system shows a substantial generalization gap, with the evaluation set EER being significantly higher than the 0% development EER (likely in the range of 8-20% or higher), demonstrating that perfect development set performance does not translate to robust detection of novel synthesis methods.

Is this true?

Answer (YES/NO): YES